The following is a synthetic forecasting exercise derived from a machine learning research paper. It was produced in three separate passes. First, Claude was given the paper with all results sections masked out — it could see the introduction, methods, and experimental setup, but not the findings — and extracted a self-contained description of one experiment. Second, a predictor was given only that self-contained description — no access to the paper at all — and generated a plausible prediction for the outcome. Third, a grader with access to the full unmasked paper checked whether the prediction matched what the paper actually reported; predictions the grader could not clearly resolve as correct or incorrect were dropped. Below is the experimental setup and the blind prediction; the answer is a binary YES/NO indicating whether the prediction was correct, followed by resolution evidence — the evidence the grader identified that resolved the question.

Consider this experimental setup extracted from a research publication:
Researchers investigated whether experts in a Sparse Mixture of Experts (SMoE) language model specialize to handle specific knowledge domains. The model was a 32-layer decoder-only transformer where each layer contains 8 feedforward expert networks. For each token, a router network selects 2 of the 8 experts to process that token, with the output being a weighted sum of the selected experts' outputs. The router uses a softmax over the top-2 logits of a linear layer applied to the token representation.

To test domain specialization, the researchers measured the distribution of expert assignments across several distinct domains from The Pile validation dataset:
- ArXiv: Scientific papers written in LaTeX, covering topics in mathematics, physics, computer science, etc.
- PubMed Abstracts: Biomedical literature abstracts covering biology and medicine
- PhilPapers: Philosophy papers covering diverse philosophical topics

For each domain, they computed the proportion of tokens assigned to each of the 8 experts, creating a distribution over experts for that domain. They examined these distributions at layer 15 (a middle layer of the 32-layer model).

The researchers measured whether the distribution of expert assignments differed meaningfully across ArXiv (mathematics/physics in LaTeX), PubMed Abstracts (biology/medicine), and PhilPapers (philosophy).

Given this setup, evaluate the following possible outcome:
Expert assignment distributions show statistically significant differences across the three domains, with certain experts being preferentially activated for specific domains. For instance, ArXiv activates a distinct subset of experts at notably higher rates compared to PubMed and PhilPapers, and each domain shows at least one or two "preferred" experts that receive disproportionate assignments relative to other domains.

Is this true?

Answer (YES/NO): NO